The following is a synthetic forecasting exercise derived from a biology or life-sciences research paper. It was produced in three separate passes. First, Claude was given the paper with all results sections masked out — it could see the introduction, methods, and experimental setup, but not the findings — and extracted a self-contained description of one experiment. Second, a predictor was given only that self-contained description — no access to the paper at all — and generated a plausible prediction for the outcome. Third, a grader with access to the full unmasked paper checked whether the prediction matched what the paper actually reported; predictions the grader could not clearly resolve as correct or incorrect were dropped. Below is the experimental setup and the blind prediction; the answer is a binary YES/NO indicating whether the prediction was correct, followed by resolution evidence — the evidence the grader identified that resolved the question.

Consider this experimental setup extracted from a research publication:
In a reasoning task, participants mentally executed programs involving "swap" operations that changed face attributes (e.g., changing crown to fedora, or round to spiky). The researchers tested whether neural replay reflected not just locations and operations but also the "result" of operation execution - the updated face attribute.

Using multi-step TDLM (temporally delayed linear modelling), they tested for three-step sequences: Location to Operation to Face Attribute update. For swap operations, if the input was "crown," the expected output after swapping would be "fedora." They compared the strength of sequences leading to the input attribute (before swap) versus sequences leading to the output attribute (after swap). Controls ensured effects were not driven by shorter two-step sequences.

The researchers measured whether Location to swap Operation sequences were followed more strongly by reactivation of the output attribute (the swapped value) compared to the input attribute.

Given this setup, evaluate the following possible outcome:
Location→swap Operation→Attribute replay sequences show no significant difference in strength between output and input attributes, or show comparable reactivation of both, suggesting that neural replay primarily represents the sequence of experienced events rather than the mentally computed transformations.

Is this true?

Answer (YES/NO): NO